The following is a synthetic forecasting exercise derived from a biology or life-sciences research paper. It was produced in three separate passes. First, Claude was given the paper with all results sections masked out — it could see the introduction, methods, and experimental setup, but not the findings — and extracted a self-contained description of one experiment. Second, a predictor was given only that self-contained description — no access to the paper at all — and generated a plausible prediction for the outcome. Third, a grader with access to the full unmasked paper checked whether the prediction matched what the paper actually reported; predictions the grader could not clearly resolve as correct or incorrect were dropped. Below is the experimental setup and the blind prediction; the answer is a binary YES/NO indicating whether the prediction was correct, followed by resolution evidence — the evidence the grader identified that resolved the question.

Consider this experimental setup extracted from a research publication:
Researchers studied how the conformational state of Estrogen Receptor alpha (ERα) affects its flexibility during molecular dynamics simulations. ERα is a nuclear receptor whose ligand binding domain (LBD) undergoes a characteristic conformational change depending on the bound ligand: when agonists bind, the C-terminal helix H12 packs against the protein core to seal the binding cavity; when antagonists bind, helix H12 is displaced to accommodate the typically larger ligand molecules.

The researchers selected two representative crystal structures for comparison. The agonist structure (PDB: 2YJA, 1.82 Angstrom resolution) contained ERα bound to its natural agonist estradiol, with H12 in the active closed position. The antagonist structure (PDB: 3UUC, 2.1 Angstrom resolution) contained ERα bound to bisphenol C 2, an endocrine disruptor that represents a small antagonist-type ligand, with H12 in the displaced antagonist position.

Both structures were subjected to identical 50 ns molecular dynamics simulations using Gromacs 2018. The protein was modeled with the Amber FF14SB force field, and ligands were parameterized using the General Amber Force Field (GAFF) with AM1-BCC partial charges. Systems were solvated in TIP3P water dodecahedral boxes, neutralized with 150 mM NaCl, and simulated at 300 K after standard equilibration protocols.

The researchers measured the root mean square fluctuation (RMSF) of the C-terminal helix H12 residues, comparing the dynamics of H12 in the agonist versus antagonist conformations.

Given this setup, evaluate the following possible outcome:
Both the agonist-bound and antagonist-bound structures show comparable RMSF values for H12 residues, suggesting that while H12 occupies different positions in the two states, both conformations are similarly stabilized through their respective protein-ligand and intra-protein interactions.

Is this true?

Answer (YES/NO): NO